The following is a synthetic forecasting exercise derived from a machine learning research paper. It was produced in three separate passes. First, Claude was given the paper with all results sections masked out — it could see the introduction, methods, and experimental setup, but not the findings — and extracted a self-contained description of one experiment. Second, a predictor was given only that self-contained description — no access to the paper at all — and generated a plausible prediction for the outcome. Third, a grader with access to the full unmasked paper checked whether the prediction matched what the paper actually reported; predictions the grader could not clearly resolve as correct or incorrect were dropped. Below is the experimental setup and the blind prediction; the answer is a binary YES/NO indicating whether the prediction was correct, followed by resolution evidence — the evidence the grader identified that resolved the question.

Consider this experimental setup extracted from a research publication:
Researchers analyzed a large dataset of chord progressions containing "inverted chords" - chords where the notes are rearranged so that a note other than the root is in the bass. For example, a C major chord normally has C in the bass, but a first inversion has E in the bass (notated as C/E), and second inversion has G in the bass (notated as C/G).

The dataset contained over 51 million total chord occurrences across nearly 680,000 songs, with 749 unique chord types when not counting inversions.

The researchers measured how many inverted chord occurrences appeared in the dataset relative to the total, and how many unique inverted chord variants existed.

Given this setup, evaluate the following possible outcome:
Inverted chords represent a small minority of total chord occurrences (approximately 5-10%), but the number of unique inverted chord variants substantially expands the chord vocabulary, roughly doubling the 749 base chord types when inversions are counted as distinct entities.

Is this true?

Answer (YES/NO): NO